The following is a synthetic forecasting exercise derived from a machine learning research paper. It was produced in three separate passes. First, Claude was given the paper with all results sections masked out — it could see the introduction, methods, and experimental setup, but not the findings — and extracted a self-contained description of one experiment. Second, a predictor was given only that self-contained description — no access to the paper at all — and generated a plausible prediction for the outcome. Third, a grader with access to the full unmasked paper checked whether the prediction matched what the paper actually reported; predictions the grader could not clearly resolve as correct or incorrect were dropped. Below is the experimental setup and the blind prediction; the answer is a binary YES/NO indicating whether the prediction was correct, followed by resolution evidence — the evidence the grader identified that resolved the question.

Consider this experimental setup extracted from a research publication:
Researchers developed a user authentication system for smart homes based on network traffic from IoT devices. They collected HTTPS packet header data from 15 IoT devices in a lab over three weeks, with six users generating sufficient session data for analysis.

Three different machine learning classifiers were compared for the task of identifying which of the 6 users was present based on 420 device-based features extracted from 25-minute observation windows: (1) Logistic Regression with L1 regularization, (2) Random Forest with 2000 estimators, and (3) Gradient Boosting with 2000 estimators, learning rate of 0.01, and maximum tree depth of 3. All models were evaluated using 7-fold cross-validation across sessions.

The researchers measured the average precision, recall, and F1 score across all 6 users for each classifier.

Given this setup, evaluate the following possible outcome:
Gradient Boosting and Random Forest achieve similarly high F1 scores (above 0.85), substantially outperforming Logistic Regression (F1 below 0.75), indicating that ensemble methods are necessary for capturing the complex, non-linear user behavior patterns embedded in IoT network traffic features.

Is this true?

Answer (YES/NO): NO